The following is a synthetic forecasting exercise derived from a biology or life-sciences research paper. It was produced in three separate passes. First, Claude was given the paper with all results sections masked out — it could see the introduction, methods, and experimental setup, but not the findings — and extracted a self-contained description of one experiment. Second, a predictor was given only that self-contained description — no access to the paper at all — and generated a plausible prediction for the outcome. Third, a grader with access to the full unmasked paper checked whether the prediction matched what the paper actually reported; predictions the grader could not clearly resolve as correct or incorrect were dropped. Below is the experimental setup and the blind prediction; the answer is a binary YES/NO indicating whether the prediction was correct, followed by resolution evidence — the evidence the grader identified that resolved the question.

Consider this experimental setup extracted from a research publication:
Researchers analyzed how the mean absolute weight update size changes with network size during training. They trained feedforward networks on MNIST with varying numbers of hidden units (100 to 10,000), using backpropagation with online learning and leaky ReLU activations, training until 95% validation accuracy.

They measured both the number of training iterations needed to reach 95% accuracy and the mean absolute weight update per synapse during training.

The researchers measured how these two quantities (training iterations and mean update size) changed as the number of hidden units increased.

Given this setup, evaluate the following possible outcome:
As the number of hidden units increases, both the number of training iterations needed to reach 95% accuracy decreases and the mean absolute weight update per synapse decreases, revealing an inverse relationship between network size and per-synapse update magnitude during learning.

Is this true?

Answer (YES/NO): YES